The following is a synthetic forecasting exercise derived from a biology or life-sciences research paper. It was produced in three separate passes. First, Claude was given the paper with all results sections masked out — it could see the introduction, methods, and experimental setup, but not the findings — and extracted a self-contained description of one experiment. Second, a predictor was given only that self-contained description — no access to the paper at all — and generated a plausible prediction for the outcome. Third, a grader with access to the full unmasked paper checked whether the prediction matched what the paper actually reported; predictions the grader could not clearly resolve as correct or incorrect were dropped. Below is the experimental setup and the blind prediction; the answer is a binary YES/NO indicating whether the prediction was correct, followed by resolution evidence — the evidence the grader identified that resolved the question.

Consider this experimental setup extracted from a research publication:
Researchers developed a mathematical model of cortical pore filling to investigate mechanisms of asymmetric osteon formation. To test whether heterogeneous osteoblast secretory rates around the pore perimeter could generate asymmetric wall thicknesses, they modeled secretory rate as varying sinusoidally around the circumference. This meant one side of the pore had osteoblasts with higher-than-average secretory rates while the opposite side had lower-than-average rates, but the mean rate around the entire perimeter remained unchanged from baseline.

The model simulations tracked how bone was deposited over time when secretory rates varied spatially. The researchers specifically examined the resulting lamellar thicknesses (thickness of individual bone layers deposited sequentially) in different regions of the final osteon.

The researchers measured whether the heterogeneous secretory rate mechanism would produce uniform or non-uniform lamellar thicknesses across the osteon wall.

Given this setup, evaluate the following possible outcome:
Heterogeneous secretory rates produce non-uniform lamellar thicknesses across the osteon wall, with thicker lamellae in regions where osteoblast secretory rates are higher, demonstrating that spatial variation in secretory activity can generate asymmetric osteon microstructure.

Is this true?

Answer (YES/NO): YES